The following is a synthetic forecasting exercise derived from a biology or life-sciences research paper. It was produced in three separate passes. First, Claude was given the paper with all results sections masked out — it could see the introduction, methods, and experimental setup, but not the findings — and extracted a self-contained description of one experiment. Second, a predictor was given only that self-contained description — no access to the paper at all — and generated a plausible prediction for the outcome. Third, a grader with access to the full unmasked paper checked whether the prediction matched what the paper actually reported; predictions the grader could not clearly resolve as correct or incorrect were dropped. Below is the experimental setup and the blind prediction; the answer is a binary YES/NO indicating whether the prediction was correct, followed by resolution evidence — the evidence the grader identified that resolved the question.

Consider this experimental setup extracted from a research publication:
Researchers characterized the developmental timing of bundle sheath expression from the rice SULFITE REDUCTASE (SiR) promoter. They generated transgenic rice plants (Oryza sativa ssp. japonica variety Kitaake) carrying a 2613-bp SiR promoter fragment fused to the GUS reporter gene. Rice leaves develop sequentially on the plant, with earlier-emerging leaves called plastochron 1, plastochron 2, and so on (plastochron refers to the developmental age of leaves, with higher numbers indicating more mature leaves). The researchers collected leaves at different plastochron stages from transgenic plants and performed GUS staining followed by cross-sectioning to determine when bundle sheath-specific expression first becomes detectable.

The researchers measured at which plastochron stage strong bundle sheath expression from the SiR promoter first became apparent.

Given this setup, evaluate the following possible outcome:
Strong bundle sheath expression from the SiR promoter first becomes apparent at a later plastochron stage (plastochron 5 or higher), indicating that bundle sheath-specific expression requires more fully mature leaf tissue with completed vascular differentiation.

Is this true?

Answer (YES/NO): NO